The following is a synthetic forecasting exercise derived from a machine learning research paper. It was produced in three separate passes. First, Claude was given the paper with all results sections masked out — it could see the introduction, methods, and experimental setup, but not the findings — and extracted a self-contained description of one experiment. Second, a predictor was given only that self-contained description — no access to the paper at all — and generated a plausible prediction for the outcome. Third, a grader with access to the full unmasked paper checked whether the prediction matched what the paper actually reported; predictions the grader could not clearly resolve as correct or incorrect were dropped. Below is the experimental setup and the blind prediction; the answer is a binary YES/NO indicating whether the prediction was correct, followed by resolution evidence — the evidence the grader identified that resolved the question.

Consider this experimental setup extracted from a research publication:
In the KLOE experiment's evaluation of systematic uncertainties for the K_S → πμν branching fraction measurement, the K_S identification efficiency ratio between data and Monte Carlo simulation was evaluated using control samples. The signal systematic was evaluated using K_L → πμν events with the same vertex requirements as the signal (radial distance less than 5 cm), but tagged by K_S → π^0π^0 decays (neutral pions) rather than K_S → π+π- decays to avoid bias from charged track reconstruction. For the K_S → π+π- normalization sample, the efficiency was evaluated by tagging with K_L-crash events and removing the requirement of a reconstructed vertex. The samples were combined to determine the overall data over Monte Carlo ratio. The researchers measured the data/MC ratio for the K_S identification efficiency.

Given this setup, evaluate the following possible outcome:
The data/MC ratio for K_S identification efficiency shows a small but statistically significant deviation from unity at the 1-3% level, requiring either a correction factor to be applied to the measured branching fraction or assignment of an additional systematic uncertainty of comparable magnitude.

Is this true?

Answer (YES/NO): NO